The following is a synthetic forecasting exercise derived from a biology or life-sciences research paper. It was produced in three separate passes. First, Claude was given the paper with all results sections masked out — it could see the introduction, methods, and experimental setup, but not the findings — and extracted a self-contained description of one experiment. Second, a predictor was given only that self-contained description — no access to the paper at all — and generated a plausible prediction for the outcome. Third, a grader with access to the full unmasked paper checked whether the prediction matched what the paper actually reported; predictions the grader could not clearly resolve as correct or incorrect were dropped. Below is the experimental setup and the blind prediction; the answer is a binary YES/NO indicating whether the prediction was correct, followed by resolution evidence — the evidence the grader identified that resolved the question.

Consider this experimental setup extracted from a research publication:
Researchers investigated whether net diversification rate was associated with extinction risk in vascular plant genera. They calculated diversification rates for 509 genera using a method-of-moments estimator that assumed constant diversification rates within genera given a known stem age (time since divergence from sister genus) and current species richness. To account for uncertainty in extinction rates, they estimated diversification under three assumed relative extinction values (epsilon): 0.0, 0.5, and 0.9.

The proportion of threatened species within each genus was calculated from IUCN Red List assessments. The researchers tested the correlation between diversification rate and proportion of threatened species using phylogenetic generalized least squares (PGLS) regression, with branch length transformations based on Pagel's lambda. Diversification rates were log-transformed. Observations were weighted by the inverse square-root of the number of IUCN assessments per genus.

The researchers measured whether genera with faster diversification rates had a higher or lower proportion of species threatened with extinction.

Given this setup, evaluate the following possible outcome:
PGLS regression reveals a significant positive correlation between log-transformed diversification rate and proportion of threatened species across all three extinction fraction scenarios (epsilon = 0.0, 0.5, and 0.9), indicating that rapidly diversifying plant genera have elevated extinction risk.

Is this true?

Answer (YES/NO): YES